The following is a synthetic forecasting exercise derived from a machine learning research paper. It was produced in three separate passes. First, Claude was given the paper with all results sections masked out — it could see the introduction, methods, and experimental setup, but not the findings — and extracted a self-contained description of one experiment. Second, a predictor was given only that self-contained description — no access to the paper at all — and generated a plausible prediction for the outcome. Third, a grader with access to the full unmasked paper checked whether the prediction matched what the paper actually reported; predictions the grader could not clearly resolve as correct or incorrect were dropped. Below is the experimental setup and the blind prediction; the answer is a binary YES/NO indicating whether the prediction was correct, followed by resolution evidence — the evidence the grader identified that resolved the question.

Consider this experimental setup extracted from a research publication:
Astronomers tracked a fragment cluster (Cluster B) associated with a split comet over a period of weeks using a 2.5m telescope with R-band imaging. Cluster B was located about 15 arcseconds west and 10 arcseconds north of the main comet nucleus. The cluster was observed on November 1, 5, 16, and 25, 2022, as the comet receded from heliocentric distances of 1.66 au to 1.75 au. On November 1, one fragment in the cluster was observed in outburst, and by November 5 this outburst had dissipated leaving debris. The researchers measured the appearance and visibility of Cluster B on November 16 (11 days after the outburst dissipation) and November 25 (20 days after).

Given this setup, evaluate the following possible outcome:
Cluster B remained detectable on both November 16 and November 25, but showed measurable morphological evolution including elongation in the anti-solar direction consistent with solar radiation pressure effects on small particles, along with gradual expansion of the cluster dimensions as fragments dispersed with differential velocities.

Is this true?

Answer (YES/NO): NO